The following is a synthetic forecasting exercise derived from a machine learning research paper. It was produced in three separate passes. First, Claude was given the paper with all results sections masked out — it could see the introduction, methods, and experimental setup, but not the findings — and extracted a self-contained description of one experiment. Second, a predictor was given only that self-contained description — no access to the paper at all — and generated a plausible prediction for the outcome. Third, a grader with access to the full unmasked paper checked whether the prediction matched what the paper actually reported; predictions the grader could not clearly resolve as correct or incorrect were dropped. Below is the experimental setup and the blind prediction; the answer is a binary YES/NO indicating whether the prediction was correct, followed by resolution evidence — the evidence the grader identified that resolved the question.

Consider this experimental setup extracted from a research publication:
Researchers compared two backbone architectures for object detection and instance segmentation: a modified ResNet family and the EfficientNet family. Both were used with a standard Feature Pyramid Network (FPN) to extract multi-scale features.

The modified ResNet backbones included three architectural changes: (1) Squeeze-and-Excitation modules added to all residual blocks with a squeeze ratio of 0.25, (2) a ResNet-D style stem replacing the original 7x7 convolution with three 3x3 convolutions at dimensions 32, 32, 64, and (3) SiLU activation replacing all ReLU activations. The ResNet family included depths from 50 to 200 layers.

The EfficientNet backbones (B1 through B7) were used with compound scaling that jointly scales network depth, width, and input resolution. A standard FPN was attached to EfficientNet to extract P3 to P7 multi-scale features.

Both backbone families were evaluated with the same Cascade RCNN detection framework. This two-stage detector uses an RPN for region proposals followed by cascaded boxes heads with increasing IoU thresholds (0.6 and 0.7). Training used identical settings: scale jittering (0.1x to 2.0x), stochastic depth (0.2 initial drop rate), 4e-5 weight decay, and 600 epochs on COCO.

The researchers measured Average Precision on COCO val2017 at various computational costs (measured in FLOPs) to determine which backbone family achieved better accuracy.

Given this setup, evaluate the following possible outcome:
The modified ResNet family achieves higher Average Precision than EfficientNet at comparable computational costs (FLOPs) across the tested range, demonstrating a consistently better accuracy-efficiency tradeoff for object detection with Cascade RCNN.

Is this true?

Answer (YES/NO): YES